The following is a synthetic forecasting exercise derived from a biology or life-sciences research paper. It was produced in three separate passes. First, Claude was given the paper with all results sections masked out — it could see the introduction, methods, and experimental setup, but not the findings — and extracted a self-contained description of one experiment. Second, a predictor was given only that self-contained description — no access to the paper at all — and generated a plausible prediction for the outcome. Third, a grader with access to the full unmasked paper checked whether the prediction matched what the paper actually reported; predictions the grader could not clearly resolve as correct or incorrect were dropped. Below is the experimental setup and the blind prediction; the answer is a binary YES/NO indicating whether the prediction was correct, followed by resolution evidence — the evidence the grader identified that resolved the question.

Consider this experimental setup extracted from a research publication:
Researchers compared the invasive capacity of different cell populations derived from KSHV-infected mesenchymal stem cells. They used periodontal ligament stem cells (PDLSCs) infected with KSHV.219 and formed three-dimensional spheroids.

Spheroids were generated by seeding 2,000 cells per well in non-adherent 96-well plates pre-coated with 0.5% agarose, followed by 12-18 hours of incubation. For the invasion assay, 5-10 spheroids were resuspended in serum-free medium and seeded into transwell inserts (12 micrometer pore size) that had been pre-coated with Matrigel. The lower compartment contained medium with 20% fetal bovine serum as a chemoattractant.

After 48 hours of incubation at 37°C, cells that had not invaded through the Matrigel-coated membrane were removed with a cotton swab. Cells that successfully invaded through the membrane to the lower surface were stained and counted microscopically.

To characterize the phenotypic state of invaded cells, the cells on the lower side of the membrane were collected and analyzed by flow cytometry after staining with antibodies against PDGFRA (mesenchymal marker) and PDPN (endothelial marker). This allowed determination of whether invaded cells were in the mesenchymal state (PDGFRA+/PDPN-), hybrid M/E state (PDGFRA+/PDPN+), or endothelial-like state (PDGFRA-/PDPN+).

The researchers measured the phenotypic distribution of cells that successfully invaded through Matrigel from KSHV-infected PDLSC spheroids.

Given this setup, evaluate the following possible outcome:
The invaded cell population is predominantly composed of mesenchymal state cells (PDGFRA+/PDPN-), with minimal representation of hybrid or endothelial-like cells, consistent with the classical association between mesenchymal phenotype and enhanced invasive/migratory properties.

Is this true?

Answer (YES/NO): NO